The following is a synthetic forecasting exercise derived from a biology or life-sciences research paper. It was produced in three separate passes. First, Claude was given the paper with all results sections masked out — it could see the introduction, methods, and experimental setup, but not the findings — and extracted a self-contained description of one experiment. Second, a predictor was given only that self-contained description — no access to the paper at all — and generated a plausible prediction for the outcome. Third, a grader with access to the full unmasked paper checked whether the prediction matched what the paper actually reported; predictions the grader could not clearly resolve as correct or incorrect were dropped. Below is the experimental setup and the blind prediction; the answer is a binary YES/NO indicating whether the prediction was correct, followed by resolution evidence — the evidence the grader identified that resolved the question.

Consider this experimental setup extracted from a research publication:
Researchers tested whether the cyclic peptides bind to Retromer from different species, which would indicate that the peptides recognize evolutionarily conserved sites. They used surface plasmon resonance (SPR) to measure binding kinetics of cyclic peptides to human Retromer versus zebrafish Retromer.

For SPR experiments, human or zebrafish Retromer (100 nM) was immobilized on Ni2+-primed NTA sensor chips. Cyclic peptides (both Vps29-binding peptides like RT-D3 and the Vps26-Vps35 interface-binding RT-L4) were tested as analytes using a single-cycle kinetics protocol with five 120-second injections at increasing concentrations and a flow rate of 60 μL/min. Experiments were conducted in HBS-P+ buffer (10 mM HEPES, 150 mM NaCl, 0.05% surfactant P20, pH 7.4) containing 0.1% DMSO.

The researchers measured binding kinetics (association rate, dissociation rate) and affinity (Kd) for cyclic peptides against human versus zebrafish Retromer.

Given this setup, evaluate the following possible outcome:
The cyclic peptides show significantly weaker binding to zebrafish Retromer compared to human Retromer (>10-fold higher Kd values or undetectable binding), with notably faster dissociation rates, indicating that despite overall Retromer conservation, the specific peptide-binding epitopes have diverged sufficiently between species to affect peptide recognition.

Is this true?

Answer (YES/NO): NO